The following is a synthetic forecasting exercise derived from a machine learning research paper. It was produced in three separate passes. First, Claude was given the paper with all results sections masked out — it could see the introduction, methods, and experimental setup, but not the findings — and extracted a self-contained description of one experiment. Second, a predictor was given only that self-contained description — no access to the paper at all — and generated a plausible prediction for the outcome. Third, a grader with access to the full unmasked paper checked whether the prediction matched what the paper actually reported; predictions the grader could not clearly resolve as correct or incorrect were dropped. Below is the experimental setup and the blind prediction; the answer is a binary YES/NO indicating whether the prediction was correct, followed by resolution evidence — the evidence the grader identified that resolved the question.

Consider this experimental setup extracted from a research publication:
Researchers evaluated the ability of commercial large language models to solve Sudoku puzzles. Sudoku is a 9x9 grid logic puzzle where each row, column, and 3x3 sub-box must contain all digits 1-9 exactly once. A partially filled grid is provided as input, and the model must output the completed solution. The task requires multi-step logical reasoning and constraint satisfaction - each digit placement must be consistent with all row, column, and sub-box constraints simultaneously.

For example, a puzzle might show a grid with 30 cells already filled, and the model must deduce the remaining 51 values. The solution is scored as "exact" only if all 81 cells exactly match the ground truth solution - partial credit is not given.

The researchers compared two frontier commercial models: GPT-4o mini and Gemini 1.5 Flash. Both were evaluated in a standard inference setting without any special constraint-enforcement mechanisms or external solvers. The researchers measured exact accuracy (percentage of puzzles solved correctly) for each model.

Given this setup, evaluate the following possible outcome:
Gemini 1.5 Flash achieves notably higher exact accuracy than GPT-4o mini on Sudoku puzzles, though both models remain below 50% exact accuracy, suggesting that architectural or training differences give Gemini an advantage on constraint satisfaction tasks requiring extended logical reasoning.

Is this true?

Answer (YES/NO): NO